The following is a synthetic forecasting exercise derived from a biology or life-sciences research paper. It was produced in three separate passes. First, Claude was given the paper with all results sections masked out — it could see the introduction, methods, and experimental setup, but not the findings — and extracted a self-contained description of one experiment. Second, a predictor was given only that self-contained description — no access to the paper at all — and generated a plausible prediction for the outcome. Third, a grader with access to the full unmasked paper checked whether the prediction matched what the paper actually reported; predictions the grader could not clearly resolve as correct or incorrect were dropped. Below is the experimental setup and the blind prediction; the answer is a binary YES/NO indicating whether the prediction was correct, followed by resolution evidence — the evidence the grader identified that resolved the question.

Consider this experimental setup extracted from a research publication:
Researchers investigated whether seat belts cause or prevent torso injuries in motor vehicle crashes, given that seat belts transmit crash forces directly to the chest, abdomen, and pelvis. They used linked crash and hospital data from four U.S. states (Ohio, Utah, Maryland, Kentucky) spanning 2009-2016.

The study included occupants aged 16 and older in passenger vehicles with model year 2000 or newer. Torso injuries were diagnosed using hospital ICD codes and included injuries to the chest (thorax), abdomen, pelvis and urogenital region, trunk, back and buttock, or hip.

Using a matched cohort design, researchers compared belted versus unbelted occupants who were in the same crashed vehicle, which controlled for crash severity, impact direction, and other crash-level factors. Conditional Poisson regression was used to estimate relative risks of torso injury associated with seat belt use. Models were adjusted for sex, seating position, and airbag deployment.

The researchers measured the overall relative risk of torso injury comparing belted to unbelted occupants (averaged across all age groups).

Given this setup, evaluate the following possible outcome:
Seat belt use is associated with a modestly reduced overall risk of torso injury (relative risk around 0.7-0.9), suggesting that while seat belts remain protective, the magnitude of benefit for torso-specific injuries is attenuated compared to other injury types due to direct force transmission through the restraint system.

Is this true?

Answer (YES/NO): YES